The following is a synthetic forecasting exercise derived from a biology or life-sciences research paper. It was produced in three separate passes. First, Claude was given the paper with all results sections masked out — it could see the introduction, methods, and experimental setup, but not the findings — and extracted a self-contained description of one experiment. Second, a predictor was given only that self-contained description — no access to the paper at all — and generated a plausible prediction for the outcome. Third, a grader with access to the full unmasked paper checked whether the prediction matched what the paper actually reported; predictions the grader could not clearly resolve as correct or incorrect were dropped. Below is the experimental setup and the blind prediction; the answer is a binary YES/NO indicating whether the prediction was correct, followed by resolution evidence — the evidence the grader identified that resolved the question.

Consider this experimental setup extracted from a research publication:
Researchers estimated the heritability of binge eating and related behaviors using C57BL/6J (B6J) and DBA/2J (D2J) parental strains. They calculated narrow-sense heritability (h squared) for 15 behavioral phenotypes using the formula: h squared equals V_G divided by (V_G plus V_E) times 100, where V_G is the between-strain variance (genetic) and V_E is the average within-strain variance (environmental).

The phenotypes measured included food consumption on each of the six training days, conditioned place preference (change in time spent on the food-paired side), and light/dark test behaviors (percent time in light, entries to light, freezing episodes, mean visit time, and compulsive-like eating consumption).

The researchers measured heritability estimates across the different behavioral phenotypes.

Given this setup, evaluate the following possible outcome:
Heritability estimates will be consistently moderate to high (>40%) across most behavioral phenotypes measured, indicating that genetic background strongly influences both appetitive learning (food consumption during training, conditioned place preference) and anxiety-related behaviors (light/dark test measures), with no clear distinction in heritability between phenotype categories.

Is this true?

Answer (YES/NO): NO